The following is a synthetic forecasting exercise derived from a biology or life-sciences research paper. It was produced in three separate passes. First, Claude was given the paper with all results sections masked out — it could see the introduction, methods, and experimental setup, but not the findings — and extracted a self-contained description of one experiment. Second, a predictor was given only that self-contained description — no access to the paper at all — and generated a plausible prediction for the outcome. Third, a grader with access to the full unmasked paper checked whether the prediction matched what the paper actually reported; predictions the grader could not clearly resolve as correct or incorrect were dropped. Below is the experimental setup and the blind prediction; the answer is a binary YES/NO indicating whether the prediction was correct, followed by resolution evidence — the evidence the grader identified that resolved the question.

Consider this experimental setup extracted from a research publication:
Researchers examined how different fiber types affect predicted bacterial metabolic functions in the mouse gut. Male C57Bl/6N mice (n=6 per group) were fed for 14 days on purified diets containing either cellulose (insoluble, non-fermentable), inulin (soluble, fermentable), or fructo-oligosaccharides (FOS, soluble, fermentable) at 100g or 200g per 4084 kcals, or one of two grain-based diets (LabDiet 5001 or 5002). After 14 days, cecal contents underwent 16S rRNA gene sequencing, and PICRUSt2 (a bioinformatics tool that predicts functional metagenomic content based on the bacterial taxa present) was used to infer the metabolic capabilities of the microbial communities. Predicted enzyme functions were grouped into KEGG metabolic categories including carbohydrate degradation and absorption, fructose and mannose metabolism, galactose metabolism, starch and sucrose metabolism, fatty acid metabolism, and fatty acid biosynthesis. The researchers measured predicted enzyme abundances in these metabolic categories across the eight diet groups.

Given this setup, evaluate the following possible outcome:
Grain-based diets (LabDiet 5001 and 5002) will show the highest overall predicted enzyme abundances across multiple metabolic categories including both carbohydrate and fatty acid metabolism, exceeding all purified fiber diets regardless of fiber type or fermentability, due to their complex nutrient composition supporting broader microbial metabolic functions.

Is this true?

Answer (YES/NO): NO